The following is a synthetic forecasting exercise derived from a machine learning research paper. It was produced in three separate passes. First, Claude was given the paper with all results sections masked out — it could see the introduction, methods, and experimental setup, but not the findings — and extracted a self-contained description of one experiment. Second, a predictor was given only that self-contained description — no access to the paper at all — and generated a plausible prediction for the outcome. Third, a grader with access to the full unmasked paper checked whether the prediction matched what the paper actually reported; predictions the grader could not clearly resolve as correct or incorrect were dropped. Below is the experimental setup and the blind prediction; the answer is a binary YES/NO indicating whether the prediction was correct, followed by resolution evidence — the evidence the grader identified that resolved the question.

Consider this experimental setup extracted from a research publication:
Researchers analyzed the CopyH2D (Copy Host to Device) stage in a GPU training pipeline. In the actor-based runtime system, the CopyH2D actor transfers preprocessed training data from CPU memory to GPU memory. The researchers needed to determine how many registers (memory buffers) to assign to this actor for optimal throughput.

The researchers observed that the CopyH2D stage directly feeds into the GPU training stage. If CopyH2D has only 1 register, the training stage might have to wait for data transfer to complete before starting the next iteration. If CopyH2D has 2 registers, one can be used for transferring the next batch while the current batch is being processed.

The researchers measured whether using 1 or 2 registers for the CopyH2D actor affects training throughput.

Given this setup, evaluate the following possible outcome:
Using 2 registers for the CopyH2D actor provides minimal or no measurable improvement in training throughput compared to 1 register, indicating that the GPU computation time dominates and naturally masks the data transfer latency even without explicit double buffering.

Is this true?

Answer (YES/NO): NO